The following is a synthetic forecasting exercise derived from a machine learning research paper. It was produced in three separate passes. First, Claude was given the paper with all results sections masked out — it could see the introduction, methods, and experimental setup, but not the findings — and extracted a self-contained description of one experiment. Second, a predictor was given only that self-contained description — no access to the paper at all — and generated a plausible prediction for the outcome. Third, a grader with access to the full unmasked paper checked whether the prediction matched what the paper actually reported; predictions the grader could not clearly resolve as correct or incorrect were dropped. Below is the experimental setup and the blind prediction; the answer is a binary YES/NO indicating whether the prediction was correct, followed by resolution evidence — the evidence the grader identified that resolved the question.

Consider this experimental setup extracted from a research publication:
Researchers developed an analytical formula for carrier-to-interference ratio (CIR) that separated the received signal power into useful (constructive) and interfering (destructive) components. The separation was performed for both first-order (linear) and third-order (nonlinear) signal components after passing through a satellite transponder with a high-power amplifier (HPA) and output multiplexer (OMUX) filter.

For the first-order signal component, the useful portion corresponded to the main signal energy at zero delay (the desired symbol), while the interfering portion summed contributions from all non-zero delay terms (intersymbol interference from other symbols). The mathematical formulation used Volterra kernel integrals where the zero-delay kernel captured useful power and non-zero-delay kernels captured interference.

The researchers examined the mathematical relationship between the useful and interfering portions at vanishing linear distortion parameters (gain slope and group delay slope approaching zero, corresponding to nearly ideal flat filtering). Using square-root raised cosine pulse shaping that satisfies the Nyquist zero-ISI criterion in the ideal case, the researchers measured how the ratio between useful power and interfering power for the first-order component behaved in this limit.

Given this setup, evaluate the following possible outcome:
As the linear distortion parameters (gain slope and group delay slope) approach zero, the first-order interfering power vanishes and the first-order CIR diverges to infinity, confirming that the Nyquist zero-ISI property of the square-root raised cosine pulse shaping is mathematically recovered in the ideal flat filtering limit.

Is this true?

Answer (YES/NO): YES